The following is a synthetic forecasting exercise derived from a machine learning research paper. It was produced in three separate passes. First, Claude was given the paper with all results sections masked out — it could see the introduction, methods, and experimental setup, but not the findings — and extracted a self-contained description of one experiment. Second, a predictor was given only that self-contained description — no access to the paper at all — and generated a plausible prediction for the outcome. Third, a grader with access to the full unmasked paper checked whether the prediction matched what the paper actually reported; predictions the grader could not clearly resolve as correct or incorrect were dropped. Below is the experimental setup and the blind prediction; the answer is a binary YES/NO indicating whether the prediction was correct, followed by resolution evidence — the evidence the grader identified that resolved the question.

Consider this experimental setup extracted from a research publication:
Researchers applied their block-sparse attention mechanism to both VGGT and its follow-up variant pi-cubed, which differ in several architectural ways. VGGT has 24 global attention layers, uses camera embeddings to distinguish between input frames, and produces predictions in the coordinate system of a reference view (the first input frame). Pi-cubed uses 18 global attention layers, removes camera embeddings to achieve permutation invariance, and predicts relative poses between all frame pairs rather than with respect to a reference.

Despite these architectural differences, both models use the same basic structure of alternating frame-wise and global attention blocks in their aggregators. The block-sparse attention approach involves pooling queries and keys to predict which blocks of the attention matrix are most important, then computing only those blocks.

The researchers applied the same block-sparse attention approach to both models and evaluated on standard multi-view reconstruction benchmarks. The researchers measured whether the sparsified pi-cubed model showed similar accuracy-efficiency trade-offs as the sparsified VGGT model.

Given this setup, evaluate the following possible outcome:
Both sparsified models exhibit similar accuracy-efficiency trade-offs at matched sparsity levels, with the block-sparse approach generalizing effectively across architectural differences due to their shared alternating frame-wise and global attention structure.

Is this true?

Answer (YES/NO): YES